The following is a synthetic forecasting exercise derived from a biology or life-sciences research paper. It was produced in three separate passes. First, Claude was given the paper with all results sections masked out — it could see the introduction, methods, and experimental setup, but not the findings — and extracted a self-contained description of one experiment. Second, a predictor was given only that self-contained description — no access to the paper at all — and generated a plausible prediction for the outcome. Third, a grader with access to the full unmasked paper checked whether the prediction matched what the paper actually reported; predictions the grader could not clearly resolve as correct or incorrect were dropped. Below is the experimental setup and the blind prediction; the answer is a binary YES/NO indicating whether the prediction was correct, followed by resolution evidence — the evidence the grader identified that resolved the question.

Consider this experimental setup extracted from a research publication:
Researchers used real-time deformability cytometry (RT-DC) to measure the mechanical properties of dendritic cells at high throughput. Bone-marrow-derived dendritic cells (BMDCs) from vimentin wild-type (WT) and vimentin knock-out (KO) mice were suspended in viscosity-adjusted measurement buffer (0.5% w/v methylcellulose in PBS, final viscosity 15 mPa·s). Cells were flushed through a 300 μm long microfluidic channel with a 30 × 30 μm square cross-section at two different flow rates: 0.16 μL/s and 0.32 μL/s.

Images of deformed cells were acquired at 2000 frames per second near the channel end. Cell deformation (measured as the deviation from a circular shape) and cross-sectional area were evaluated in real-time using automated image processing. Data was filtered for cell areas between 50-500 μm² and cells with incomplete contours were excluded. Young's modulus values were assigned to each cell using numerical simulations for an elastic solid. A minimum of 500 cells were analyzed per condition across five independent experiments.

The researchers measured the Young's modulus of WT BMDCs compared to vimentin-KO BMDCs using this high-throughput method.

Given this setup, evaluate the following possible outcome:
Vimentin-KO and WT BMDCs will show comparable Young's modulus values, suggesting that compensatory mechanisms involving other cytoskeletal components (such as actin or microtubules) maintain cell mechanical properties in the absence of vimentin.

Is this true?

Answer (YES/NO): NO